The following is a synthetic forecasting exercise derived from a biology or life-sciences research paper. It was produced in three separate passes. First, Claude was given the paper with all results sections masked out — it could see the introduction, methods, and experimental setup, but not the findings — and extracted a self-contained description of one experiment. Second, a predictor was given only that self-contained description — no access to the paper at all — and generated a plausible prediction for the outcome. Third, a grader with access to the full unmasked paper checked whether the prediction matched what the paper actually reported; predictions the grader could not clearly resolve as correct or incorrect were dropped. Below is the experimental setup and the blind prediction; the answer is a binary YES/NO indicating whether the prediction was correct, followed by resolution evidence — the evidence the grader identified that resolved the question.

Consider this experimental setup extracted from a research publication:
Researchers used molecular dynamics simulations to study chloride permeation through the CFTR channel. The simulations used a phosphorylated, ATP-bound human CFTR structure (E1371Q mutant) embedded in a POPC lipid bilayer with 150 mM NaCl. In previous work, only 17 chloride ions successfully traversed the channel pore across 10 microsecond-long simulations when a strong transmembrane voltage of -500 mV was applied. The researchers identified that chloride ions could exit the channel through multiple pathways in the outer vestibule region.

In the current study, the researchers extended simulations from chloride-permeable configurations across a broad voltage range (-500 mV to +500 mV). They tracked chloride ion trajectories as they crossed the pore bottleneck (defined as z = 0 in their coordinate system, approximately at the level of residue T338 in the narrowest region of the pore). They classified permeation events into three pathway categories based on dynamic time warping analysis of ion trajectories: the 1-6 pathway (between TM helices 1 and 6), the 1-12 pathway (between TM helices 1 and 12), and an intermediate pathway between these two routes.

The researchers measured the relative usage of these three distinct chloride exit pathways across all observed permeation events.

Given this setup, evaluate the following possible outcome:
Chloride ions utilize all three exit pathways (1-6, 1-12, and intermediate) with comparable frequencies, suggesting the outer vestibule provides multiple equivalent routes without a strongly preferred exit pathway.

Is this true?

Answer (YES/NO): NO